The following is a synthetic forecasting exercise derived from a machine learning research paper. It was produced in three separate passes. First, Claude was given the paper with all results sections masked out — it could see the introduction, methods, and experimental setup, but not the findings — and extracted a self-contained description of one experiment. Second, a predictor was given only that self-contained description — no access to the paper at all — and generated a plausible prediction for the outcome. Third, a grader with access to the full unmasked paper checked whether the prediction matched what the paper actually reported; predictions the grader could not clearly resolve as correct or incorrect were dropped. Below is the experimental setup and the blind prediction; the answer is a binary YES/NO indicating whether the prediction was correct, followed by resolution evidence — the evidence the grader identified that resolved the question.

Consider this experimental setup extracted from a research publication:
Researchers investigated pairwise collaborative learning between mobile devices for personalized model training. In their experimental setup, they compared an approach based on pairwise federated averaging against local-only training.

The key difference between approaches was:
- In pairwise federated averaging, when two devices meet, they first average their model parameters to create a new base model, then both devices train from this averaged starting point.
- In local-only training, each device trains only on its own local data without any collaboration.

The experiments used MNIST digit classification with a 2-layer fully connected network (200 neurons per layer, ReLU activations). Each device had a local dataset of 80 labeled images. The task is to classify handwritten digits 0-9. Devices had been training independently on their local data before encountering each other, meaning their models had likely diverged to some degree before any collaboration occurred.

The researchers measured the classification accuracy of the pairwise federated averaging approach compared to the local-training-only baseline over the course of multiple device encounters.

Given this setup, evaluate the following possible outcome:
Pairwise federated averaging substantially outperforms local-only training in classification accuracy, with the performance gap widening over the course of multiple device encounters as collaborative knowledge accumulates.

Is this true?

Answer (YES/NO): NO